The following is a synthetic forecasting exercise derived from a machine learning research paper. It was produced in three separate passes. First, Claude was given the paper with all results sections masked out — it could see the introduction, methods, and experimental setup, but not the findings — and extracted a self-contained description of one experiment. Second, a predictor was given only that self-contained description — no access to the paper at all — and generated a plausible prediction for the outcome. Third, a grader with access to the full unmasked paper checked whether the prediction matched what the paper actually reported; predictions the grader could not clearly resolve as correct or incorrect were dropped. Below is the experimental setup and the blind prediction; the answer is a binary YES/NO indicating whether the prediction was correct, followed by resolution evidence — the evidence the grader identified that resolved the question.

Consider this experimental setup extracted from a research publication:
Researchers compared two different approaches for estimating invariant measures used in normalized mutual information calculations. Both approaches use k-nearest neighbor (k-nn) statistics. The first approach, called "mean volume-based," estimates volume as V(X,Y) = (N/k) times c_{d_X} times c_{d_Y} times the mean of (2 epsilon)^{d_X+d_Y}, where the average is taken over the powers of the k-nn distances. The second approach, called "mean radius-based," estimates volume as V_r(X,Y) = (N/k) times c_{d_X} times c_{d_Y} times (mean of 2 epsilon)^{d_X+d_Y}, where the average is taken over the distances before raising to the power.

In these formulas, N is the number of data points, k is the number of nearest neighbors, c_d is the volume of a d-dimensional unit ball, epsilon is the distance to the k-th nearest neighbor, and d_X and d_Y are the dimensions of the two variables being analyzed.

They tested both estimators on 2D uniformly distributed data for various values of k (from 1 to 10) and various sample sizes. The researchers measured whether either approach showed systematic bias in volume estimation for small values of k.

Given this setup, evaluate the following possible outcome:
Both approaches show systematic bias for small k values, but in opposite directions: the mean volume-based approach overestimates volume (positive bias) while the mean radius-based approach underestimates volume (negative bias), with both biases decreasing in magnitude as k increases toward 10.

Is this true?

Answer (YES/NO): NO